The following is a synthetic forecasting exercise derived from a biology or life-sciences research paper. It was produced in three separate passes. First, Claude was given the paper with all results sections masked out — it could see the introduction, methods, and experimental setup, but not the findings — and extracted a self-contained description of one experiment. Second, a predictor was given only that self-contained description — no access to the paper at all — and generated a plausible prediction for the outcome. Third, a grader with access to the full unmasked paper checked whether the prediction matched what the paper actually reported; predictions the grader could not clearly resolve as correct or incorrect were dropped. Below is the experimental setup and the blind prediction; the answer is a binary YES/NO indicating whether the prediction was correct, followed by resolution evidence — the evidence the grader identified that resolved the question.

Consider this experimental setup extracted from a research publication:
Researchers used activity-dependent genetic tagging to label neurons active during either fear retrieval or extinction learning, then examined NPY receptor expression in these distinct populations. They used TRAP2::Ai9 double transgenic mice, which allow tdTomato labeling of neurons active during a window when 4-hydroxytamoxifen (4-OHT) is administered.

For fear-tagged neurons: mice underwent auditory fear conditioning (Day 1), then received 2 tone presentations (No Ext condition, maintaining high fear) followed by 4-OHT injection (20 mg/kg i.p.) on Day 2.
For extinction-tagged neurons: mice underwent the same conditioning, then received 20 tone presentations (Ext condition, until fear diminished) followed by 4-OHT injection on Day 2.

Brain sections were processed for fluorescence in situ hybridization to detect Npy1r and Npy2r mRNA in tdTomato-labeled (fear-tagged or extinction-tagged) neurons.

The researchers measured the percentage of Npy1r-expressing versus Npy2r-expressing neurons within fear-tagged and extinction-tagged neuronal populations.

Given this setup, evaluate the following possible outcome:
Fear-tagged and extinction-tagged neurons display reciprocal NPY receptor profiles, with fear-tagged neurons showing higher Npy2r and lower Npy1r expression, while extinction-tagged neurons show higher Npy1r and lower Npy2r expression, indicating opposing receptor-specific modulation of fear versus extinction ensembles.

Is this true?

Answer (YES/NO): YES